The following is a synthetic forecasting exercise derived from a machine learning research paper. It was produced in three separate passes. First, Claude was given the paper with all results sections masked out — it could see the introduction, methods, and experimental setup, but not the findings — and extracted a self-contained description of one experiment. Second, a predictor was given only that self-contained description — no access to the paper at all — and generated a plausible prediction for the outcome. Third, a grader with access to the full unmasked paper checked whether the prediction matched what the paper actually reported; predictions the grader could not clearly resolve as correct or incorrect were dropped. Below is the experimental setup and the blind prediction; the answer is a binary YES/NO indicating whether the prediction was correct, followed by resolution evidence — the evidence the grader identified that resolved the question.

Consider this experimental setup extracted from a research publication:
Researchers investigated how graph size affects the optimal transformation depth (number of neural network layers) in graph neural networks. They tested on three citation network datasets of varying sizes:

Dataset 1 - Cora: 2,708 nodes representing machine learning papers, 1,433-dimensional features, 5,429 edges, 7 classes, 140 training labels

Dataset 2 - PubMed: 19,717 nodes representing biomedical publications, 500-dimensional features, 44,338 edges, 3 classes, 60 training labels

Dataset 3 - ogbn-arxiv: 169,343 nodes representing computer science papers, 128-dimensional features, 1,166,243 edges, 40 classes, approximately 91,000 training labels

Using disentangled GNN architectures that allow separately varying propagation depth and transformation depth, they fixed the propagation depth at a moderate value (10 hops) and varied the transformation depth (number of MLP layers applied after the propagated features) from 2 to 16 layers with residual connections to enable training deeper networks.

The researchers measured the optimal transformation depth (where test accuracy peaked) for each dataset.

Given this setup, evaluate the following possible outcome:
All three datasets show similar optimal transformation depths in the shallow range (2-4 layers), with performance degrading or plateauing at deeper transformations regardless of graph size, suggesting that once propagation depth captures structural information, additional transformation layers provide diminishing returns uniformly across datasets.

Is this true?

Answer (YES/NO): NO